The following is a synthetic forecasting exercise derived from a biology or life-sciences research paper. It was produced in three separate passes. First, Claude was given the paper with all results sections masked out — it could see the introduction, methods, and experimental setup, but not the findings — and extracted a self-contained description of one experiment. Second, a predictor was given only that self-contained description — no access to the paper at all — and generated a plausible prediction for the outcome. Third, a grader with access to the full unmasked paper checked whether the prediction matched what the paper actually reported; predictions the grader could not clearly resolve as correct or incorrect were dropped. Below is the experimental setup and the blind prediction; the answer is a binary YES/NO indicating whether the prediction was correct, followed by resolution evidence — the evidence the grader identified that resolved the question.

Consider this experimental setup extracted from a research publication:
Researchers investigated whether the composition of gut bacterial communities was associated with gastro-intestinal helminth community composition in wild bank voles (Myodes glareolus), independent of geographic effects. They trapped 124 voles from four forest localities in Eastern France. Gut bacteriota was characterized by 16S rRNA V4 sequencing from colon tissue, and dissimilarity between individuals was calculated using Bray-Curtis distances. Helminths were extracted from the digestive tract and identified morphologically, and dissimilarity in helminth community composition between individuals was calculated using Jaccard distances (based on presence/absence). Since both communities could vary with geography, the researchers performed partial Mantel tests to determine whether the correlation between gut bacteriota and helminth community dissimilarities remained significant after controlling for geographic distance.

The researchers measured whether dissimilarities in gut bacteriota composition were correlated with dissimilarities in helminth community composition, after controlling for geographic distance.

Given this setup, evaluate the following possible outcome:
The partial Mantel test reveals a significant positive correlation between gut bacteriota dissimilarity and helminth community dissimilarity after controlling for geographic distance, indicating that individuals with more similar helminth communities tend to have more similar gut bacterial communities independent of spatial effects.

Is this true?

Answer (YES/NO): YES